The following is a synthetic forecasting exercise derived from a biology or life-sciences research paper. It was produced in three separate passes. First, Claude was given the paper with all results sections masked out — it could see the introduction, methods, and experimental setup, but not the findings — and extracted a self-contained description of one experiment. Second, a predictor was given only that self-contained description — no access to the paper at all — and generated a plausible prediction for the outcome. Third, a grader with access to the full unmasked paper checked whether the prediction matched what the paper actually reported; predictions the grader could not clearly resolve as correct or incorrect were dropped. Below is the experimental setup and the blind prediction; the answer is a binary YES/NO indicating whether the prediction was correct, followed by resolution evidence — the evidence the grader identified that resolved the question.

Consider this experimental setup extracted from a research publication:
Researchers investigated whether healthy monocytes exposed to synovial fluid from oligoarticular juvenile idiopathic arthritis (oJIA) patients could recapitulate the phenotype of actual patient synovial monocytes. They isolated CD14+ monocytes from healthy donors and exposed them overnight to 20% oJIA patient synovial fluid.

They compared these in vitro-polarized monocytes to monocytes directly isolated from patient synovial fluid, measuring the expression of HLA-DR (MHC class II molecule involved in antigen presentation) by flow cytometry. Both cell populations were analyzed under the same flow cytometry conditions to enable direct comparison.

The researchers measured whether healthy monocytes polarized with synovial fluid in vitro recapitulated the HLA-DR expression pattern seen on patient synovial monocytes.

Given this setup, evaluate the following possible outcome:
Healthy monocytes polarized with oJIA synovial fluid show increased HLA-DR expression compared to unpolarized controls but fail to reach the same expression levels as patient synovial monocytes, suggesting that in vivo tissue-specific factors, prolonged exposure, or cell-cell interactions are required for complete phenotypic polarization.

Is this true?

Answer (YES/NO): NO